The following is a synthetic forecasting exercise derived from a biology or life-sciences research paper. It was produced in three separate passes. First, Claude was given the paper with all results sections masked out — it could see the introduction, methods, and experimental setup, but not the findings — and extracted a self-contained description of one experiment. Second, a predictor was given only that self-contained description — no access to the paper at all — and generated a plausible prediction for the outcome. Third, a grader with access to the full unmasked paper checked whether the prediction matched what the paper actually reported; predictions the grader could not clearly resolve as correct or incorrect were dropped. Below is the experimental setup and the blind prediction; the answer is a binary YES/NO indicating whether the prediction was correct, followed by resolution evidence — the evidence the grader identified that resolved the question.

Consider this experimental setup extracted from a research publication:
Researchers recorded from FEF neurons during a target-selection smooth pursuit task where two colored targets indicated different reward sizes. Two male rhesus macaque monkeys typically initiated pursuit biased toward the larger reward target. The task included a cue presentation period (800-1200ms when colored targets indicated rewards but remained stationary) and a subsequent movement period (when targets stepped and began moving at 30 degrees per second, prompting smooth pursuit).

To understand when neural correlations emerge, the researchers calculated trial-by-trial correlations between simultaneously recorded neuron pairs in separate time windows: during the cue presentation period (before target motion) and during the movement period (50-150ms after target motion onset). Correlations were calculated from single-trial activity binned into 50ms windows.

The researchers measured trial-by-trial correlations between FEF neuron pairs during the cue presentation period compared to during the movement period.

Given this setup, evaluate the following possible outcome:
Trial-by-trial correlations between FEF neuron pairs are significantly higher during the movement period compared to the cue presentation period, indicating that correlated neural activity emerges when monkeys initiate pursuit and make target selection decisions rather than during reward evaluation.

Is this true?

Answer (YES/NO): NO